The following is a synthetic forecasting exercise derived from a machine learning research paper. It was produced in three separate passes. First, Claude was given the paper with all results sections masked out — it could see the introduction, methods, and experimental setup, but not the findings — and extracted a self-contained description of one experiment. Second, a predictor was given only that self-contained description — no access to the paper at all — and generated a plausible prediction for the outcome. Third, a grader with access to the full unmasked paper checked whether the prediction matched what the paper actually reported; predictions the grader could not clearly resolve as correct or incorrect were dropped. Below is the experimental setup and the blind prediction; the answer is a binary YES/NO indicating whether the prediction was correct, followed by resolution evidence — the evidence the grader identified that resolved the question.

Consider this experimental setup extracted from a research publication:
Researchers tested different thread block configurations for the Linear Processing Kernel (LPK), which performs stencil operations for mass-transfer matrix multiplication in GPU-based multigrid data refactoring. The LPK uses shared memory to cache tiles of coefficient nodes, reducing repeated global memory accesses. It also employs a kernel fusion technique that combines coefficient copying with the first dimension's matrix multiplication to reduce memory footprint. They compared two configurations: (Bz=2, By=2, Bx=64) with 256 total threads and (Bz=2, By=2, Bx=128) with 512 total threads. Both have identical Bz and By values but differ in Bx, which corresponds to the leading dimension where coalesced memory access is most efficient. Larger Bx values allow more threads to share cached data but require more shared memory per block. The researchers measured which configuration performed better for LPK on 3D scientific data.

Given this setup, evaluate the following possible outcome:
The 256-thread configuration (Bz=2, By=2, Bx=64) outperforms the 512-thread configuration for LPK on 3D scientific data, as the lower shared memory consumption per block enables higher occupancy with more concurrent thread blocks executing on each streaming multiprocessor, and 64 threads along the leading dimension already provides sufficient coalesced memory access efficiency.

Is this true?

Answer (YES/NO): NO